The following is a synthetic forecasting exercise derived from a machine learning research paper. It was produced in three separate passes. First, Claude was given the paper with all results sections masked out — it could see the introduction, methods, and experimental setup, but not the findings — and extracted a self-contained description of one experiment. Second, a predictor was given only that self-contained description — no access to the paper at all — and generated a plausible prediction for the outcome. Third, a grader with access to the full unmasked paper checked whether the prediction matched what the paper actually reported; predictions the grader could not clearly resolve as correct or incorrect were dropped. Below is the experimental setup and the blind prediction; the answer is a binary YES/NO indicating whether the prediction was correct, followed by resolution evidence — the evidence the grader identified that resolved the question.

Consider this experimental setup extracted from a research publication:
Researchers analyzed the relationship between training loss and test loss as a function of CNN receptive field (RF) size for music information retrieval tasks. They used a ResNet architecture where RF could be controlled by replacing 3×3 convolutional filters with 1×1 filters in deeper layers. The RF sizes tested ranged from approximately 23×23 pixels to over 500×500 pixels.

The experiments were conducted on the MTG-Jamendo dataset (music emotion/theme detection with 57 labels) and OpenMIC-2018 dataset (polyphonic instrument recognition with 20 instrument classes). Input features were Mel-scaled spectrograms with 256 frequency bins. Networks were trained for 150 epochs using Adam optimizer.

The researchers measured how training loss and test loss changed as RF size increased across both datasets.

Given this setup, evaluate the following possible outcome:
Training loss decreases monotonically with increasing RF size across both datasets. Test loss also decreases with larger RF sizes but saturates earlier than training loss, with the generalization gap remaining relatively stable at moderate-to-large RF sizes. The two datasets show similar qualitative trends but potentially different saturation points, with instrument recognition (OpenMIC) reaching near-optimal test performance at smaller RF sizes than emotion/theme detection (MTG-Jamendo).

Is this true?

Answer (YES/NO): NO